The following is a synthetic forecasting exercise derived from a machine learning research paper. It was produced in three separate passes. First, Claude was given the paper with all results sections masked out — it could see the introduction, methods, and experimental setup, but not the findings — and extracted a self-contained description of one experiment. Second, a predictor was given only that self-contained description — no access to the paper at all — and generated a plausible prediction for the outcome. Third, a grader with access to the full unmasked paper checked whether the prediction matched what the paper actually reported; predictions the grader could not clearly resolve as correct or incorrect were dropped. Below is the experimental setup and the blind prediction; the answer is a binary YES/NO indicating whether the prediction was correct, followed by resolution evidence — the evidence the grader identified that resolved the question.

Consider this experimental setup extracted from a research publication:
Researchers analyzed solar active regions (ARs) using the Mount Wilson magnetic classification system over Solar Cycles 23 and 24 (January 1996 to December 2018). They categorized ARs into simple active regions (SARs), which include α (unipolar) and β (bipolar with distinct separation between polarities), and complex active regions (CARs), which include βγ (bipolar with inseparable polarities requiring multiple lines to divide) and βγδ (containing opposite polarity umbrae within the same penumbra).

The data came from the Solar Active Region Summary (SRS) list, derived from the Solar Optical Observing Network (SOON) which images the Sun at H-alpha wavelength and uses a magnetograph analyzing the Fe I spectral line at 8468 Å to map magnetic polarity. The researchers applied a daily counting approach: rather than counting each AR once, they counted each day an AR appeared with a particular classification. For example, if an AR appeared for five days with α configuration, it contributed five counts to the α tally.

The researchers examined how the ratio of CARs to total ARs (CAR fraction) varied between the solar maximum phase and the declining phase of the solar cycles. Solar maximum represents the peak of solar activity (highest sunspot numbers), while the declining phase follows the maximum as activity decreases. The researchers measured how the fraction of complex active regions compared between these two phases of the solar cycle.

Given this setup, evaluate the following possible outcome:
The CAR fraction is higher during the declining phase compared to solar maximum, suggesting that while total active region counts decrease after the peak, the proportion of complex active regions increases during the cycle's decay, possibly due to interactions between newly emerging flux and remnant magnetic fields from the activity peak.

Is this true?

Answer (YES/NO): YES